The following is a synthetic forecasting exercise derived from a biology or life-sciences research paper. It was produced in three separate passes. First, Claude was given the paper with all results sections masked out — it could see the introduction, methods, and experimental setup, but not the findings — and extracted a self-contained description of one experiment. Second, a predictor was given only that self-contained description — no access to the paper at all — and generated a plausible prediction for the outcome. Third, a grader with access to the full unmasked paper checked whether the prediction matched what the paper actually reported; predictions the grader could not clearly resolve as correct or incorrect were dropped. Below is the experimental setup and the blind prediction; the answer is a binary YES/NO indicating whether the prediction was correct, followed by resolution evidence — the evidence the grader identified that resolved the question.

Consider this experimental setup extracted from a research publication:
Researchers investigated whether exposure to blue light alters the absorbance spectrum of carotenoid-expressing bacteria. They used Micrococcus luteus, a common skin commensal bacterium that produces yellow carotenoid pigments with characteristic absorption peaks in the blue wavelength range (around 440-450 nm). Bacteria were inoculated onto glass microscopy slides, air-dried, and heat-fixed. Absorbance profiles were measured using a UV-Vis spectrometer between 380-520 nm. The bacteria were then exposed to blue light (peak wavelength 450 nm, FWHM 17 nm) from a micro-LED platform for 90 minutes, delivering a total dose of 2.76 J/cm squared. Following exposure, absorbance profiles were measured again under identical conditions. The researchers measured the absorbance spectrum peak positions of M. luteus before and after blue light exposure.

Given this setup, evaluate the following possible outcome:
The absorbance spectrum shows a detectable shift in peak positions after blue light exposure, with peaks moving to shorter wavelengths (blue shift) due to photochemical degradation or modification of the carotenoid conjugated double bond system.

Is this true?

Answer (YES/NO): NO